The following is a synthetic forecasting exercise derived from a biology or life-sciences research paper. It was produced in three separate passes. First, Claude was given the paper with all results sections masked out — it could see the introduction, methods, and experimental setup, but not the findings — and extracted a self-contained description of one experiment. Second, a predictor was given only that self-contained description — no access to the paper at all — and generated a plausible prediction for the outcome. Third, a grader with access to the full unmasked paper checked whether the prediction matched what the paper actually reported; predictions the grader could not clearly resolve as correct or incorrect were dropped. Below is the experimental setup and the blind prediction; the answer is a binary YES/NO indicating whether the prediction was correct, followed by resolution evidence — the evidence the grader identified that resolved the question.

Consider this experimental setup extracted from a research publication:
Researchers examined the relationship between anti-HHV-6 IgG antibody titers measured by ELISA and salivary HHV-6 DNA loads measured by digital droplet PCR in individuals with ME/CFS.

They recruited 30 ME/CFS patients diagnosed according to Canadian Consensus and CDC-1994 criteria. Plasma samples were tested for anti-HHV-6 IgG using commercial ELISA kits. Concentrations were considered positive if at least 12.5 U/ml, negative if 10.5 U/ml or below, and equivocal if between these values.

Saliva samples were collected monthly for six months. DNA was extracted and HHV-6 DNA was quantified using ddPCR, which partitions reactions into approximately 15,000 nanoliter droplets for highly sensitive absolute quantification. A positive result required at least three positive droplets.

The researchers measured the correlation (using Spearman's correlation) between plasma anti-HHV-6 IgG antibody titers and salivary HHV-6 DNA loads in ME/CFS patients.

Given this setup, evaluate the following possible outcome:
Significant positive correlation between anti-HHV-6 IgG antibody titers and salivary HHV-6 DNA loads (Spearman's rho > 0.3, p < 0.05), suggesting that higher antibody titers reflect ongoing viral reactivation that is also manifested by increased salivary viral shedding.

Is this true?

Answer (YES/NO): NO